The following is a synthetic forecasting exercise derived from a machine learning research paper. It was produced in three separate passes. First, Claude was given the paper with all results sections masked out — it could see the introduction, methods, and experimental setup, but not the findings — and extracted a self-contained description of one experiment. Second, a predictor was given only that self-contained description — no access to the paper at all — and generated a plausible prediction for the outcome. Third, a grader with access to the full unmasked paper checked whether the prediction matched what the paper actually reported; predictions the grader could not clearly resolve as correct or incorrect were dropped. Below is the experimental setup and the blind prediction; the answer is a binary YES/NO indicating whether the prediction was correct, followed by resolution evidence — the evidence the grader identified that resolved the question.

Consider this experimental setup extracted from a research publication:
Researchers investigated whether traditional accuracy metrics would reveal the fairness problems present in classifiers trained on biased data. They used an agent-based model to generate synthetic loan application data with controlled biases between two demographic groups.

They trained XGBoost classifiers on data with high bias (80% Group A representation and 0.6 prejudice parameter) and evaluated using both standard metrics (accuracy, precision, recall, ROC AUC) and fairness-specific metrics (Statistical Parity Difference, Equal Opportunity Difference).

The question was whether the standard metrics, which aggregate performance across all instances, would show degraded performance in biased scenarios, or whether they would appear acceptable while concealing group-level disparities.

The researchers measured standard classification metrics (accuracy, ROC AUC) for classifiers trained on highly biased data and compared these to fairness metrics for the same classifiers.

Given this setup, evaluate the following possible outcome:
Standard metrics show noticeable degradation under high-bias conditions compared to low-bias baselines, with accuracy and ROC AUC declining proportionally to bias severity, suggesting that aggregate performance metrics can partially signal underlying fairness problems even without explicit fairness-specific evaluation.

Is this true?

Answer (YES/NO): NO